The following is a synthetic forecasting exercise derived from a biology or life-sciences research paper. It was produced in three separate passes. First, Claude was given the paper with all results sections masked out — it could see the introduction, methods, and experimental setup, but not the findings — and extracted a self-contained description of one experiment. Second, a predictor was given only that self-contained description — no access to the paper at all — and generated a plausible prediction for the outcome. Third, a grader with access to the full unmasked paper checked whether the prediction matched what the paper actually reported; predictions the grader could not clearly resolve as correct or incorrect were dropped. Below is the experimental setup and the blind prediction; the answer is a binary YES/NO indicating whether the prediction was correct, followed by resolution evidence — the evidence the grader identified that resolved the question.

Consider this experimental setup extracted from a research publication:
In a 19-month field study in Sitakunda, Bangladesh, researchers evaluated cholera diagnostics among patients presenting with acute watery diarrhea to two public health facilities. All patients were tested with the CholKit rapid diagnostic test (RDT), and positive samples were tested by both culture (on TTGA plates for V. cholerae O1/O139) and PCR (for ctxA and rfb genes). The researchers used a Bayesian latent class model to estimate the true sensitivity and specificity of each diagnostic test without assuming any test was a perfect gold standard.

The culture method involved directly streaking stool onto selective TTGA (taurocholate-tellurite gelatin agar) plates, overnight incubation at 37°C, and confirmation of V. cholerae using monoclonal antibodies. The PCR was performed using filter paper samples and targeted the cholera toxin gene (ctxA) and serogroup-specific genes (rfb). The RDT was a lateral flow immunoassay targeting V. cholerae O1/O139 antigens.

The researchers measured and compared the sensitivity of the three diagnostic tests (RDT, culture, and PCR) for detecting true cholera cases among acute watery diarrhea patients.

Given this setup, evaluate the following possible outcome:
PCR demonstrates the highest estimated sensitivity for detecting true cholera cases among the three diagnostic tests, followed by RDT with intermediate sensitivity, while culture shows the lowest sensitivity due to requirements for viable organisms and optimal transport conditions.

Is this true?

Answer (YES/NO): NO